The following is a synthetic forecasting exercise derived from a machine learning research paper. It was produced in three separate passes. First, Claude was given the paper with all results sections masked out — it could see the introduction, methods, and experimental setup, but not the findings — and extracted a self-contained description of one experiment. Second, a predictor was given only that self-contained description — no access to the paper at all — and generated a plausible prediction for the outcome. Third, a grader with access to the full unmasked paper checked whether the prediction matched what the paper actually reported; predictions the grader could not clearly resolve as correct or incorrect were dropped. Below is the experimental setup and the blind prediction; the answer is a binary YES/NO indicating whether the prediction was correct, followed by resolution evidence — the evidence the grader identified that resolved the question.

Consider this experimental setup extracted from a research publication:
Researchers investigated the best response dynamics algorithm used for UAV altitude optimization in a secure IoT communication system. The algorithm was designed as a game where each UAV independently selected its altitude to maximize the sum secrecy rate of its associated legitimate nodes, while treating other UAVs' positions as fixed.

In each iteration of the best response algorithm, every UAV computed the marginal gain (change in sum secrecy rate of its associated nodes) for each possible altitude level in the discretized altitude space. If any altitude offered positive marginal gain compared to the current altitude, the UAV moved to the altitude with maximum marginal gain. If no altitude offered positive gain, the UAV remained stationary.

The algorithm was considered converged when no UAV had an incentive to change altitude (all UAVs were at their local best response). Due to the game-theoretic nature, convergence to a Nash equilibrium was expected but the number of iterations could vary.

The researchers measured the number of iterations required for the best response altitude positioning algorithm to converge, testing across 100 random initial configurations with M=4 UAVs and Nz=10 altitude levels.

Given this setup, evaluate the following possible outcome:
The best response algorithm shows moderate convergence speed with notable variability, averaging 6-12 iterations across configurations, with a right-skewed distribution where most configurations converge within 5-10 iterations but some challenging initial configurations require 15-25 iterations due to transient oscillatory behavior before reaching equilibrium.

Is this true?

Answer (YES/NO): NO